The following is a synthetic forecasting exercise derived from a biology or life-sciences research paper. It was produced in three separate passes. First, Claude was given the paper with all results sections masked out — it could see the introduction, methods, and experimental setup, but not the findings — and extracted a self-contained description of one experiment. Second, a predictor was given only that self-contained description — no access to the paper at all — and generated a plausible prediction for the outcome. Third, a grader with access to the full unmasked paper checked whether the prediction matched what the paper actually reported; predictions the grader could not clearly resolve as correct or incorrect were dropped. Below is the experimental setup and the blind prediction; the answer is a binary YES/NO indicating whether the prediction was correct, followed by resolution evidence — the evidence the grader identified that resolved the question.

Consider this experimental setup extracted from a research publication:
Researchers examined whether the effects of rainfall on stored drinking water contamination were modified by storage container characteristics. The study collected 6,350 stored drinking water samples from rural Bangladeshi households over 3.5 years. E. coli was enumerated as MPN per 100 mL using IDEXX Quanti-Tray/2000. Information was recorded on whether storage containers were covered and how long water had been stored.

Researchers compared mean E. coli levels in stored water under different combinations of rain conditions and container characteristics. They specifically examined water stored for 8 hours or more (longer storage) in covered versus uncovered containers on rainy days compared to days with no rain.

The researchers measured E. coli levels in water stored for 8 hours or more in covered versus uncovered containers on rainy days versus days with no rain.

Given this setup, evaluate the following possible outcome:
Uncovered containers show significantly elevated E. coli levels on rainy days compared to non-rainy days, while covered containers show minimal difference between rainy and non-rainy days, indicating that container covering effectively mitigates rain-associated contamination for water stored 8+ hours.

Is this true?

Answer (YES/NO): NO